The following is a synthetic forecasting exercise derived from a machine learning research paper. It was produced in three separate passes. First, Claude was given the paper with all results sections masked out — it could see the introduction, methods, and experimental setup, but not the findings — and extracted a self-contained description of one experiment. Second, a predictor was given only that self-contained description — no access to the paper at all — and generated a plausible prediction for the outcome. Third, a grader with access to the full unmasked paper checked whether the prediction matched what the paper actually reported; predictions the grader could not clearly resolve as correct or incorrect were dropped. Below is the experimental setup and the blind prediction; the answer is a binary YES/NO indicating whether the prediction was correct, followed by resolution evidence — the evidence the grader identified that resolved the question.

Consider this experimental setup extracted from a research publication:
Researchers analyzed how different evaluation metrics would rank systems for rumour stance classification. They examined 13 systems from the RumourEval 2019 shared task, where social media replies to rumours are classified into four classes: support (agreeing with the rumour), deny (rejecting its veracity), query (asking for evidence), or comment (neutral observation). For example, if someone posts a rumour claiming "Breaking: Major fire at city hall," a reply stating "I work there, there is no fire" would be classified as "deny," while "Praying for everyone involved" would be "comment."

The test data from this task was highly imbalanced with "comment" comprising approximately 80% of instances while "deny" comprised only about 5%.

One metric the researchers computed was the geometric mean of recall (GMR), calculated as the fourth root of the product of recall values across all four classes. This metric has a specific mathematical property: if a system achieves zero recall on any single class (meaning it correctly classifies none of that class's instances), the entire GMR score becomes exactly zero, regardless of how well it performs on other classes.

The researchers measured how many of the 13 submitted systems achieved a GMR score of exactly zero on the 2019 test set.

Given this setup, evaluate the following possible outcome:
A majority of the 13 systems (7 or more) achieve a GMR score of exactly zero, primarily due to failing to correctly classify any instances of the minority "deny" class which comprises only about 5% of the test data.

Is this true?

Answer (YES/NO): YES